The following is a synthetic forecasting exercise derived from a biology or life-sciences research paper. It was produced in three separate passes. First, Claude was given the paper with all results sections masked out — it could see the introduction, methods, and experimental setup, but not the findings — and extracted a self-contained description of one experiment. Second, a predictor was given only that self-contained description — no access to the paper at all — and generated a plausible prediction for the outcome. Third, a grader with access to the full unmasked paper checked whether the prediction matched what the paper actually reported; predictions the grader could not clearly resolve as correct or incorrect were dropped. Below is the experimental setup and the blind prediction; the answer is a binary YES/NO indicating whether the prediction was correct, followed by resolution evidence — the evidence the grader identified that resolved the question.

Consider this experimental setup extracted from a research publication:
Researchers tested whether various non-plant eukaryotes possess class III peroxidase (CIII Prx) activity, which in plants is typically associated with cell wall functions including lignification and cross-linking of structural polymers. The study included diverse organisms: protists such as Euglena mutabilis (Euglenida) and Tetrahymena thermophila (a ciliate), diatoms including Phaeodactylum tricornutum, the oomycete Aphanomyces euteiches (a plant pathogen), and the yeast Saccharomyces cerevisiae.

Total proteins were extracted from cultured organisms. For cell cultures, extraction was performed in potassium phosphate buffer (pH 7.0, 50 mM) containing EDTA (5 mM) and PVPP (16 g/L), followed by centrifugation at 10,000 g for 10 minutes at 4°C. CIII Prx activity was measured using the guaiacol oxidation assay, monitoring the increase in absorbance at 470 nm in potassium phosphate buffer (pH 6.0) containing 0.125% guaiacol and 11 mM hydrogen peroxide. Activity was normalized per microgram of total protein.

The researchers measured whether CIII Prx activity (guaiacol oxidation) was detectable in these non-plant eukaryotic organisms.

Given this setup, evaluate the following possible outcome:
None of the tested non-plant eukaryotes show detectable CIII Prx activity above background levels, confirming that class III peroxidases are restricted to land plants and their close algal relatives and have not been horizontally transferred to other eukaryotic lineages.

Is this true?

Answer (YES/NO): YES